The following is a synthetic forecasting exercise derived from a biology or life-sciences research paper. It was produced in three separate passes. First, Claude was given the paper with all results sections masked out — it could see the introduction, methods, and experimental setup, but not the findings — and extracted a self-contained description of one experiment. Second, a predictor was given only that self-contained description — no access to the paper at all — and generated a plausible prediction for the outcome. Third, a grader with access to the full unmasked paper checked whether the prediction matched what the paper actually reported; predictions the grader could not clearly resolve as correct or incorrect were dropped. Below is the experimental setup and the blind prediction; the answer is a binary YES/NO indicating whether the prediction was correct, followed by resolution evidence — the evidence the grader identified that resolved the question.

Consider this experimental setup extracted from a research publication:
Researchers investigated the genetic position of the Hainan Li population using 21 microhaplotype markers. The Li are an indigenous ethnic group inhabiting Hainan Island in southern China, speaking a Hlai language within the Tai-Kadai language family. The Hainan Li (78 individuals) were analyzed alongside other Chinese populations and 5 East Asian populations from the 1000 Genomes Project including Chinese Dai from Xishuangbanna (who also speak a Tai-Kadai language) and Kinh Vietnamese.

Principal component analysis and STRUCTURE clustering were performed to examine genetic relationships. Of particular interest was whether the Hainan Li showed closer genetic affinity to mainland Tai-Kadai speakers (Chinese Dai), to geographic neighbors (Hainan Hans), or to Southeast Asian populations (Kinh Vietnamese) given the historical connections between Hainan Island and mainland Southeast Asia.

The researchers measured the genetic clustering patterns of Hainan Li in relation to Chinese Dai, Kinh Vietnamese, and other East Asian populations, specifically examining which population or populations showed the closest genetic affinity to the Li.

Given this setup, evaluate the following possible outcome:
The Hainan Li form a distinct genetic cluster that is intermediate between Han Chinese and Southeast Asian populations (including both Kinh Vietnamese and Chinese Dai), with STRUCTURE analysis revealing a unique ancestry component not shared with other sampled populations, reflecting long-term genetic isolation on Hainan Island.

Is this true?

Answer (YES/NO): NO